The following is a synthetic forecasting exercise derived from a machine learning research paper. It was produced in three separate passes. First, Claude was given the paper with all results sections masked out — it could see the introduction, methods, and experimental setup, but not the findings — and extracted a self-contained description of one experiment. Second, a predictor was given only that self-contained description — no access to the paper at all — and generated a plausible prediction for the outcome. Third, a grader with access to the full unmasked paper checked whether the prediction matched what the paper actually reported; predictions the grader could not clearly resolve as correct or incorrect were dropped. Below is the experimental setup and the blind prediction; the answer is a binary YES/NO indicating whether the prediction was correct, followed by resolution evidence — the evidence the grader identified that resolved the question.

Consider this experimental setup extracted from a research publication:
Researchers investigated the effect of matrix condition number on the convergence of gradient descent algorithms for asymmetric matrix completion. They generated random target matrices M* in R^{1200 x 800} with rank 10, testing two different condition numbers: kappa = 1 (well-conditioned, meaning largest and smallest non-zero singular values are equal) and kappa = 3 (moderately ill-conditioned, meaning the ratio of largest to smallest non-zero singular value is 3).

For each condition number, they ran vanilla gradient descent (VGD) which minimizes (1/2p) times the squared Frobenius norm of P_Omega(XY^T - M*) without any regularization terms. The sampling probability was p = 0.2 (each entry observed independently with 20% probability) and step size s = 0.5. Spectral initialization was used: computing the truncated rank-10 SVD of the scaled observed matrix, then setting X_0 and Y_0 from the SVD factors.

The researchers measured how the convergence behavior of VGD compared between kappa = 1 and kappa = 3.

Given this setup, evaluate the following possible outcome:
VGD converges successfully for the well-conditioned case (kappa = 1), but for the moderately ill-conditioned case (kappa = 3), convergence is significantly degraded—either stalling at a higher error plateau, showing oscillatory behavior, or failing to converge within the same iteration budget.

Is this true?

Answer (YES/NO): NO